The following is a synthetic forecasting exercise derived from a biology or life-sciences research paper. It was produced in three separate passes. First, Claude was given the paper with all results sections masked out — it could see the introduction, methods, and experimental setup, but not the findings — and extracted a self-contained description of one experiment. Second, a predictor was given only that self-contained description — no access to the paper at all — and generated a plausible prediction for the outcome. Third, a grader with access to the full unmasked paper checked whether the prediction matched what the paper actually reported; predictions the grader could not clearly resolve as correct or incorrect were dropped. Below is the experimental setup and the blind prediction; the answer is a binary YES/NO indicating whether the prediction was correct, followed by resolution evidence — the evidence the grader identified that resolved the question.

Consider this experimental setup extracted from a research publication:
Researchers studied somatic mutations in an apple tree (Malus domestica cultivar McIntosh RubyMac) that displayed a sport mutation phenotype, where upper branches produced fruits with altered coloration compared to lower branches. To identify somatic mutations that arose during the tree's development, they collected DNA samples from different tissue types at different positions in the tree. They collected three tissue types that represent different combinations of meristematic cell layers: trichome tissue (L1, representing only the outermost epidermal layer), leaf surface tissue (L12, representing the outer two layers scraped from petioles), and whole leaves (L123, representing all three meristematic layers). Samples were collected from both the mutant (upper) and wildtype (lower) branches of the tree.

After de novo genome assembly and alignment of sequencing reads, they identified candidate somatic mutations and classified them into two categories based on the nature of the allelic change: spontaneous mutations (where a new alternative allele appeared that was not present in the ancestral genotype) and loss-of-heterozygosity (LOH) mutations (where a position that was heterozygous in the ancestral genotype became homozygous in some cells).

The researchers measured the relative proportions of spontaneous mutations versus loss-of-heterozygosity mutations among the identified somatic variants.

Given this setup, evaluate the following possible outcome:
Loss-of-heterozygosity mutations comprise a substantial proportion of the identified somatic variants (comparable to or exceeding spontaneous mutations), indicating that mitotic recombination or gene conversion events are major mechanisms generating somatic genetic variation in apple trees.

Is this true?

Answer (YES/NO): YES